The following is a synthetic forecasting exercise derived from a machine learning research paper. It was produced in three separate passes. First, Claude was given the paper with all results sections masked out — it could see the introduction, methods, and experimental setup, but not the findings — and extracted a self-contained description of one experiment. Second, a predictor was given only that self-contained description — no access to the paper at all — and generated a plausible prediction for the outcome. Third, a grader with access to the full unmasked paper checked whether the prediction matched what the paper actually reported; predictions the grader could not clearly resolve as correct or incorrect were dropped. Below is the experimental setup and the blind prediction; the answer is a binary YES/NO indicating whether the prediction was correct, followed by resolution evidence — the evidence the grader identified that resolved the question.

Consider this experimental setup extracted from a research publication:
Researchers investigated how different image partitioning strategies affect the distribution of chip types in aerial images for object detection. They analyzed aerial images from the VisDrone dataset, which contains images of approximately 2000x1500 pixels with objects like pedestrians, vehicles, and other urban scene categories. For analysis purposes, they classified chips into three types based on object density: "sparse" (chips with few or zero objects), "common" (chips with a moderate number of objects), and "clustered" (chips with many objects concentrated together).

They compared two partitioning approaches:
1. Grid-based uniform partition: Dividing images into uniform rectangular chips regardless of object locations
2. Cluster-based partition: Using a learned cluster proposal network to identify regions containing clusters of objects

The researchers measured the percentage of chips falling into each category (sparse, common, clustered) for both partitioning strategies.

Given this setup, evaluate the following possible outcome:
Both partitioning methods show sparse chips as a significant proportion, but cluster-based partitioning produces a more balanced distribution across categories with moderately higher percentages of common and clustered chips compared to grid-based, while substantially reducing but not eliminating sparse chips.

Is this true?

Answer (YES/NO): NO